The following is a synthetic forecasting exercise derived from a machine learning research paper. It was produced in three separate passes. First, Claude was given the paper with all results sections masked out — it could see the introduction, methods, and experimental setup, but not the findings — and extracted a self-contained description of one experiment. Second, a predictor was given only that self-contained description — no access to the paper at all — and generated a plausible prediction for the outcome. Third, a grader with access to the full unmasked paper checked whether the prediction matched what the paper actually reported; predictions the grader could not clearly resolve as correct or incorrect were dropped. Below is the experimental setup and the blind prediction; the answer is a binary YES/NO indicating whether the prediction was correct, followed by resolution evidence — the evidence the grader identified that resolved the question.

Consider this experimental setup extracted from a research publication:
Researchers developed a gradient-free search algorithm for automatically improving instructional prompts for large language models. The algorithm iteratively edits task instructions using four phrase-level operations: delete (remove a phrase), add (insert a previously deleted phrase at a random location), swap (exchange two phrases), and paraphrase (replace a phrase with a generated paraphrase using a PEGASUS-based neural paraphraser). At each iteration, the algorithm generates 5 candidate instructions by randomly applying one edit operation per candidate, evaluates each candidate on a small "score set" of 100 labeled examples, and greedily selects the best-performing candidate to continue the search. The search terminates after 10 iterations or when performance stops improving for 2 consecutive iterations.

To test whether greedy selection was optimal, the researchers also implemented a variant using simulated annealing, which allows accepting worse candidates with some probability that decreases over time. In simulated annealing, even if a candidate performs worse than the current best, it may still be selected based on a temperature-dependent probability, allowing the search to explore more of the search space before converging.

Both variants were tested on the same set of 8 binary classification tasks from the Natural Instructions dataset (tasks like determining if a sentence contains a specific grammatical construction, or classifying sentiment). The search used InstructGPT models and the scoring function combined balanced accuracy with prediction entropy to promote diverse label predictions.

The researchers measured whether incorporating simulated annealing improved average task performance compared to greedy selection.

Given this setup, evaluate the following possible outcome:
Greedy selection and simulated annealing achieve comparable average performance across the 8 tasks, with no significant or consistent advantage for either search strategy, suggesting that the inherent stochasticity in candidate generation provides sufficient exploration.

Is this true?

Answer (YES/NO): YES